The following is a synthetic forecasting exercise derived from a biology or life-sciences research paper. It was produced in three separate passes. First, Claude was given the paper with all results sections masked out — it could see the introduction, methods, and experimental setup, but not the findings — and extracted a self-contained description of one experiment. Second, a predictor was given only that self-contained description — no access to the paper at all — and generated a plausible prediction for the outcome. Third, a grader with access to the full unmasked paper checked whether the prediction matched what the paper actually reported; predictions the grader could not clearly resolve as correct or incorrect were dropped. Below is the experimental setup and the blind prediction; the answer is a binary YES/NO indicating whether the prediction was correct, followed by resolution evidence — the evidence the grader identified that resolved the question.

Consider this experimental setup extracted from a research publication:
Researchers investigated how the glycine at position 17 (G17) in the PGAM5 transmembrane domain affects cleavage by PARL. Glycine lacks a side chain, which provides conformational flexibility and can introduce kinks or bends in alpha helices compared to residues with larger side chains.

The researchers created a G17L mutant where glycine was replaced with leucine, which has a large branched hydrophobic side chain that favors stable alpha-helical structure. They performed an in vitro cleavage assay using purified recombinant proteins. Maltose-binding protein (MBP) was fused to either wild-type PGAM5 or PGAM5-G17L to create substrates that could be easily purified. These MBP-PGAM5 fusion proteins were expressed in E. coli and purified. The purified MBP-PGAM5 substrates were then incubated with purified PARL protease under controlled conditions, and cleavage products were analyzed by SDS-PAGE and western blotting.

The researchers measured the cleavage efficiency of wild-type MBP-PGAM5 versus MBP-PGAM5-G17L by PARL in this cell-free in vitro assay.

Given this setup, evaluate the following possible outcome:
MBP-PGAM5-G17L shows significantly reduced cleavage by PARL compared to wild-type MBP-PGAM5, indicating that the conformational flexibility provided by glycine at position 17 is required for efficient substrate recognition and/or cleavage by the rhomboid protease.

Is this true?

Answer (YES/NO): NO